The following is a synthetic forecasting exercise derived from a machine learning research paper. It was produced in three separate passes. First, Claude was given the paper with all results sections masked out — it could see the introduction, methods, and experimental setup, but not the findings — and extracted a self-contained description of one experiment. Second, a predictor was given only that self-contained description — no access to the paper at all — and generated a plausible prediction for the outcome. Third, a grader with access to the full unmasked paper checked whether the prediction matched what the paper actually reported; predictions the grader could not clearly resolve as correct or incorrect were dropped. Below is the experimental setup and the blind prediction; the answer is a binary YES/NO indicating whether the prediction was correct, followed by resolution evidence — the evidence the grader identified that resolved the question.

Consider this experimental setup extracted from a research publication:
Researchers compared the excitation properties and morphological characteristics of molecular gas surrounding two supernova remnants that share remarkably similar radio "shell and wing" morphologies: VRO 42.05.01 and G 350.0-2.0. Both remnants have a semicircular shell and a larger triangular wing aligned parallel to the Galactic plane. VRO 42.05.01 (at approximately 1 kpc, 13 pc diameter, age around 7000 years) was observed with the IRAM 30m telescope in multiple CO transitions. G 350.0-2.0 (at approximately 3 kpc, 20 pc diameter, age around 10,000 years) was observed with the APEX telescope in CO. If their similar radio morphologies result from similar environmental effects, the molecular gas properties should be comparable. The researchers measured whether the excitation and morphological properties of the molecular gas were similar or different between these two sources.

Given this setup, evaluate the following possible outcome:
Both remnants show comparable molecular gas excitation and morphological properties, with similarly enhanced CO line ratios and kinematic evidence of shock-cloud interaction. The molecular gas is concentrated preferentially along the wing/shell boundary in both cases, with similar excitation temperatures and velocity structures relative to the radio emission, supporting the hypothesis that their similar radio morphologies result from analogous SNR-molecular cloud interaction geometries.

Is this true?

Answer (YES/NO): NO